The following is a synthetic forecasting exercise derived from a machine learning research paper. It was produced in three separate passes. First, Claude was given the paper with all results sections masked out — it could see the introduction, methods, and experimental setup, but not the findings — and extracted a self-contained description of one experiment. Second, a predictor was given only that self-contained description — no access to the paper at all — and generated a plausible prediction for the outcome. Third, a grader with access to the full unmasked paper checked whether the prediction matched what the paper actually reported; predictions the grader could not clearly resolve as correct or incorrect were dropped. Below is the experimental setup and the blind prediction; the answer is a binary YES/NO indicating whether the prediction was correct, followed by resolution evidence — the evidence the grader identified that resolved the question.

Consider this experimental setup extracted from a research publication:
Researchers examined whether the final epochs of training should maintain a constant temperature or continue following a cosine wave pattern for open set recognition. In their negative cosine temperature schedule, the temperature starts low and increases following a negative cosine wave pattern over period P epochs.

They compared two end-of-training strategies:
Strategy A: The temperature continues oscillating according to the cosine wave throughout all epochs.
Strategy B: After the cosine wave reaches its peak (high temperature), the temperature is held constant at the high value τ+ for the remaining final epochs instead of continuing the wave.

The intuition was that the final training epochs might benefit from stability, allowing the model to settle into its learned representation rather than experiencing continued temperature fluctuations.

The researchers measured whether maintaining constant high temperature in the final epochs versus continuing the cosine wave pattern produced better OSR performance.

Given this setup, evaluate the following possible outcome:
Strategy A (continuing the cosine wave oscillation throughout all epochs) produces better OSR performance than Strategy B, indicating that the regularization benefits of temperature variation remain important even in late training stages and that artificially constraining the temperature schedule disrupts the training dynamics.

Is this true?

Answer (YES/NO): NO